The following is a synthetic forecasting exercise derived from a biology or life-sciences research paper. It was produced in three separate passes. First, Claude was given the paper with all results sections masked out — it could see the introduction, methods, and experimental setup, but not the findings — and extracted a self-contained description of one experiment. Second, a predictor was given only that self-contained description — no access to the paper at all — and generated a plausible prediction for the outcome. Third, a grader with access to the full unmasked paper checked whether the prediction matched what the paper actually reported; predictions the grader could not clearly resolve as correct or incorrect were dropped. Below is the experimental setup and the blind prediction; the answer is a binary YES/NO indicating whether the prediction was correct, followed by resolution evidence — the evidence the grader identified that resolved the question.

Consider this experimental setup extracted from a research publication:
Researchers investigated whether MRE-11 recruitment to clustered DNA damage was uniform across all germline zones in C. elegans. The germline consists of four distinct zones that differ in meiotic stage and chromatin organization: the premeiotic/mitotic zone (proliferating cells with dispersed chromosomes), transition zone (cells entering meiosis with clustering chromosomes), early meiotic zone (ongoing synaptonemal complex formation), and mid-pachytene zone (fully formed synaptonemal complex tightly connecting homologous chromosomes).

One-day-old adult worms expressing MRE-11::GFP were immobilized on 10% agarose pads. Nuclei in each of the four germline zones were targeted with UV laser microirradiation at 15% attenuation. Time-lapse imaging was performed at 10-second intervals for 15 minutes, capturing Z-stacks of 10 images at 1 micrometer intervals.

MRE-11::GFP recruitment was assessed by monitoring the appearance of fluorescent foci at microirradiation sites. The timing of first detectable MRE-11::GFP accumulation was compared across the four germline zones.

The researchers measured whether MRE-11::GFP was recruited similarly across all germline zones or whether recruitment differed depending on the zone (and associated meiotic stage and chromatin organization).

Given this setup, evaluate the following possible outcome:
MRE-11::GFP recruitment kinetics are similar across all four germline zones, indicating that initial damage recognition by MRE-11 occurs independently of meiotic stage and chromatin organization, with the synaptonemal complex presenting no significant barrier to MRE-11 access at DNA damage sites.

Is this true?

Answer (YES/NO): NO